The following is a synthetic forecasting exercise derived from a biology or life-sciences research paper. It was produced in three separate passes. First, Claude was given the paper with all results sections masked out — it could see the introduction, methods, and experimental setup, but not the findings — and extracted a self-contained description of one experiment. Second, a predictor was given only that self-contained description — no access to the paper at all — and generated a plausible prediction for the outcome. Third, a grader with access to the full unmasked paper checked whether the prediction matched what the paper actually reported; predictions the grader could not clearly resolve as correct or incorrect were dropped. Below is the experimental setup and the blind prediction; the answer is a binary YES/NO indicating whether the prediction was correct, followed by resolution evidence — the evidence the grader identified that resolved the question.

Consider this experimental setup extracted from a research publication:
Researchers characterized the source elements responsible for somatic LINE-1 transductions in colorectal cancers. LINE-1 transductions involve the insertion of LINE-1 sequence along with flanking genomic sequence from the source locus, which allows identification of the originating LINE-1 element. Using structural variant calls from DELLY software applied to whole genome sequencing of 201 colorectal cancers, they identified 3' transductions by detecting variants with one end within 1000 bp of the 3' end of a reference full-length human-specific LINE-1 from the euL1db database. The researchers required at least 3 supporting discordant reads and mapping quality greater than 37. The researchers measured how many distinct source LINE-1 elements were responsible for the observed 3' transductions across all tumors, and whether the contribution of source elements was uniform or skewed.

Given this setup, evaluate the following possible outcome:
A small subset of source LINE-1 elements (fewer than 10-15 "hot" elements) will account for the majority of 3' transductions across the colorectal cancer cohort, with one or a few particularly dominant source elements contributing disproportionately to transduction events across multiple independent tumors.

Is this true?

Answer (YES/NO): YES